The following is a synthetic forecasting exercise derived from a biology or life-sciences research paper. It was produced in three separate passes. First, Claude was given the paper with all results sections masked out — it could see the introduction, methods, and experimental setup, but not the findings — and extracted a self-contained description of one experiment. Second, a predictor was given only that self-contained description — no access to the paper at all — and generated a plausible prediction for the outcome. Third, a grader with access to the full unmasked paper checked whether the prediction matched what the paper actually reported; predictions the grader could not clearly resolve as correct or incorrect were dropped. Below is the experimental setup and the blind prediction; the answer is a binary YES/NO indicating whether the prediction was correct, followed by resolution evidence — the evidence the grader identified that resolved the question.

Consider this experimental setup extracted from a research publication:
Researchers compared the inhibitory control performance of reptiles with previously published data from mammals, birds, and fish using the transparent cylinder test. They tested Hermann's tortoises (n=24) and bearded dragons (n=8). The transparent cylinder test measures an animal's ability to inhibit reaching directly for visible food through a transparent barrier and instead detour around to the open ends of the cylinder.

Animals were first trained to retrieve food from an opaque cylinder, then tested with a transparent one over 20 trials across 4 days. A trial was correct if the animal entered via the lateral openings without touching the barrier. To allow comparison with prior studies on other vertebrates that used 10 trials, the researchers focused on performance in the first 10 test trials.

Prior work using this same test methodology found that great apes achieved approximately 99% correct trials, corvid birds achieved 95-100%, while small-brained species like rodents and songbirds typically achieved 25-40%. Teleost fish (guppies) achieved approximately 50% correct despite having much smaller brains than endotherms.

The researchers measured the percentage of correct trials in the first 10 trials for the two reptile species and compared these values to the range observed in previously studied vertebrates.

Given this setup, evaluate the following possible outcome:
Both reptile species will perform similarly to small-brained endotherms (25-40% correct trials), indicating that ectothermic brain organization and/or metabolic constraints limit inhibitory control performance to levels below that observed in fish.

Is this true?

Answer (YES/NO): NO